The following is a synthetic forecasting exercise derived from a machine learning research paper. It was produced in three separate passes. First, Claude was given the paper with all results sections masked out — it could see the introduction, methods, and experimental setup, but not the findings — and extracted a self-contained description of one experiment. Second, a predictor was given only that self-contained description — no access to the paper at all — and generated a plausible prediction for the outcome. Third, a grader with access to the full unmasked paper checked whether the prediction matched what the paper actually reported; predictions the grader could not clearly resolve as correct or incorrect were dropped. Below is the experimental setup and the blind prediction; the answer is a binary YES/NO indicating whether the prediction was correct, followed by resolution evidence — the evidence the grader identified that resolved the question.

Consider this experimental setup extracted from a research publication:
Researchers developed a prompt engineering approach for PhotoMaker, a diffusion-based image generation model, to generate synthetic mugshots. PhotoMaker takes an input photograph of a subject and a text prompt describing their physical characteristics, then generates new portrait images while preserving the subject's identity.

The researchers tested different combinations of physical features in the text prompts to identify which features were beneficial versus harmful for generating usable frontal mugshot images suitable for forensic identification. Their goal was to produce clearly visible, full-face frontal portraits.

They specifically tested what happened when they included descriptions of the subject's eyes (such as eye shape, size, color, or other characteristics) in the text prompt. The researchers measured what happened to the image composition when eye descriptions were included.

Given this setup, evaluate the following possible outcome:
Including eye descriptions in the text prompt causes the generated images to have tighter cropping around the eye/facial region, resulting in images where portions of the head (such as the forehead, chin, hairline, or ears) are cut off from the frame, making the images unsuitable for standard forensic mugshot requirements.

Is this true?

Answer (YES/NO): YES